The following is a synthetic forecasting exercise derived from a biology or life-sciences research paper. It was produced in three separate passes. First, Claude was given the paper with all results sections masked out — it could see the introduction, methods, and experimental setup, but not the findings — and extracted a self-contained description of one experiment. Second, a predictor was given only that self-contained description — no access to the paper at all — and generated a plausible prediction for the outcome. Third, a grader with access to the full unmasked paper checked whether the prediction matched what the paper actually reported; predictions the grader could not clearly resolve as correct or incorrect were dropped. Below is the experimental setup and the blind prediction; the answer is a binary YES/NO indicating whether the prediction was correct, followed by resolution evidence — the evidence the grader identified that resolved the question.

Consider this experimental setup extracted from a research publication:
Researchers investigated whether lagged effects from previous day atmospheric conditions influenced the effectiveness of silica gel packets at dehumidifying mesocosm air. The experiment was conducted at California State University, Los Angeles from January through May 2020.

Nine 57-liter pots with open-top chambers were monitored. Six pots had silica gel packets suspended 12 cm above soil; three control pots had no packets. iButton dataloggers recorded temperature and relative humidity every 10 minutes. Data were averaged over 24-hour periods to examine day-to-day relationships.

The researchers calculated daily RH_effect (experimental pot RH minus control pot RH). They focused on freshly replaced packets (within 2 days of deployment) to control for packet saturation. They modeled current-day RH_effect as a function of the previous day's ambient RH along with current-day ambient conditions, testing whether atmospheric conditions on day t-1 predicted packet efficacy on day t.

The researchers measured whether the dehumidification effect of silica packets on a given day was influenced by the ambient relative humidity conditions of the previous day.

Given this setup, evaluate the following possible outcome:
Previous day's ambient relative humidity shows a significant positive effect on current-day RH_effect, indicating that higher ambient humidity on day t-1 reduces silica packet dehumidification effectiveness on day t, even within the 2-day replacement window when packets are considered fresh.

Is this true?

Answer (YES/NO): NO